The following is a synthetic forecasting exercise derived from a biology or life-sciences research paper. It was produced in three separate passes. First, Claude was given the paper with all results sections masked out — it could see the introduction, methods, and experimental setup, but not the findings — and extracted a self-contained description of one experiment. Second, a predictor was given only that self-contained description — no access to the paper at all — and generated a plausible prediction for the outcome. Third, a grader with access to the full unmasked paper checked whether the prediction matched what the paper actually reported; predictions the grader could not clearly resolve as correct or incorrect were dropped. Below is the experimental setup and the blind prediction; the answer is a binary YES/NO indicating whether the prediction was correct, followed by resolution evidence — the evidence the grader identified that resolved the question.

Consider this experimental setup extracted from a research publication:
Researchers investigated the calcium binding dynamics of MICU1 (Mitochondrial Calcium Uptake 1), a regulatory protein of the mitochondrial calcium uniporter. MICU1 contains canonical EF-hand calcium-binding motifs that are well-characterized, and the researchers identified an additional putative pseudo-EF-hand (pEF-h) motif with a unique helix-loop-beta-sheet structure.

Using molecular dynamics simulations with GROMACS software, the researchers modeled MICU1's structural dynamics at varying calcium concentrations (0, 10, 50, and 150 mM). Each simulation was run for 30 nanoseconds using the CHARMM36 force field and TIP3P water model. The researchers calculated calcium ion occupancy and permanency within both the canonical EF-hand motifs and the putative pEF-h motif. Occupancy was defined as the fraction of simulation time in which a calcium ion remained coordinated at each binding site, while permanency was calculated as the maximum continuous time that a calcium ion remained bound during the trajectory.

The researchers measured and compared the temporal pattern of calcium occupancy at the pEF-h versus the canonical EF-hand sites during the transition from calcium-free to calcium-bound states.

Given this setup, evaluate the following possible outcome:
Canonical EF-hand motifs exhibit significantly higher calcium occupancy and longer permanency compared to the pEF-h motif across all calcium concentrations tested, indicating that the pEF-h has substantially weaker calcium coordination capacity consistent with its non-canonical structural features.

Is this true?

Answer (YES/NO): NO